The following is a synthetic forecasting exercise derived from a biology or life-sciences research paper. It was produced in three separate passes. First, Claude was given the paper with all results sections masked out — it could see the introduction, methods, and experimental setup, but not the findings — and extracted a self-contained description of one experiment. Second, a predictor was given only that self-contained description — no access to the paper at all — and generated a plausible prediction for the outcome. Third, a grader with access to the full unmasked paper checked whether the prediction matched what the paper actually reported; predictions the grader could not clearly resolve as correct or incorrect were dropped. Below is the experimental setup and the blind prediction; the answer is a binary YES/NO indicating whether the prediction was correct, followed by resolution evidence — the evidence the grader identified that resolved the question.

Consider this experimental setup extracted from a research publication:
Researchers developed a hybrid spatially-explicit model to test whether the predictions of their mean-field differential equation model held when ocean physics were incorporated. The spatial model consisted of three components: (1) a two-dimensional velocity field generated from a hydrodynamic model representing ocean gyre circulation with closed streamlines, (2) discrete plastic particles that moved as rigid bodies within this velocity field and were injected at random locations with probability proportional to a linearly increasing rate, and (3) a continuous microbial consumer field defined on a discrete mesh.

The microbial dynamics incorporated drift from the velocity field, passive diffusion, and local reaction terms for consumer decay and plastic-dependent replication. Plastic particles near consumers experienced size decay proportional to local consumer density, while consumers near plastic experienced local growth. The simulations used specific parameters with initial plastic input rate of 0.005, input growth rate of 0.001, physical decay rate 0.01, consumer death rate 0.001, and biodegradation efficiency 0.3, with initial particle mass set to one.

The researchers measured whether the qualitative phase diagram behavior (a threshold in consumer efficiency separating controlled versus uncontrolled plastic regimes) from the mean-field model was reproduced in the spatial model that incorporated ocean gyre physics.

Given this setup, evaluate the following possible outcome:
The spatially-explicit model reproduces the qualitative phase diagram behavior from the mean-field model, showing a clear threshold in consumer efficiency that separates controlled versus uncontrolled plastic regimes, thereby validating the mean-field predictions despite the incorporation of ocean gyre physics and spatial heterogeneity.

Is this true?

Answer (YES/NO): YES